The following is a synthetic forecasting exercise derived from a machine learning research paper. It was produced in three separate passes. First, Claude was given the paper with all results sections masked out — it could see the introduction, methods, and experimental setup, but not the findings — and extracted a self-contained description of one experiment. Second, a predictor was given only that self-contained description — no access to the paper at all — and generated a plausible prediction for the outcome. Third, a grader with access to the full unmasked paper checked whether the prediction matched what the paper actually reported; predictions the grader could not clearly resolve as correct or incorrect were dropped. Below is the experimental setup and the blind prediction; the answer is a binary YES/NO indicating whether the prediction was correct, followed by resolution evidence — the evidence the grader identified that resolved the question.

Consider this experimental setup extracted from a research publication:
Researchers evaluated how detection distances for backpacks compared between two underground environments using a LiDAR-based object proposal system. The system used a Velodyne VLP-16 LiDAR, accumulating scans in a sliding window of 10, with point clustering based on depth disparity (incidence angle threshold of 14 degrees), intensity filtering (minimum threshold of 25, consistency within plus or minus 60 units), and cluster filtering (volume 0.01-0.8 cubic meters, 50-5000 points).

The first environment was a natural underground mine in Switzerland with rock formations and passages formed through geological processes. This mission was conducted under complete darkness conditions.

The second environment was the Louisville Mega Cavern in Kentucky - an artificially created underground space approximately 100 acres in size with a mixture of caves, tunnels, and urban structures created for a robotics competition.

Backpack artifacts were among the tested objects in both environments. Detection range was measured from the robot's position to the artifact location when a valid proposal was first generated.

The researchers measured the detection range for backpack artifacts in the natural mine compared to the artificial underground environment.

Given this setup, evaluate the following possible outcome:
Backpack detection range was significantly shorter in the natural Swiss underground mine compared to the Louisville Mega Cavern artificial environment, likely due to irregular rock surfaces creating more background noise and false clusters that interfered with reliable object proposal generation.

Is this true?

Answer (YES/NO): NO